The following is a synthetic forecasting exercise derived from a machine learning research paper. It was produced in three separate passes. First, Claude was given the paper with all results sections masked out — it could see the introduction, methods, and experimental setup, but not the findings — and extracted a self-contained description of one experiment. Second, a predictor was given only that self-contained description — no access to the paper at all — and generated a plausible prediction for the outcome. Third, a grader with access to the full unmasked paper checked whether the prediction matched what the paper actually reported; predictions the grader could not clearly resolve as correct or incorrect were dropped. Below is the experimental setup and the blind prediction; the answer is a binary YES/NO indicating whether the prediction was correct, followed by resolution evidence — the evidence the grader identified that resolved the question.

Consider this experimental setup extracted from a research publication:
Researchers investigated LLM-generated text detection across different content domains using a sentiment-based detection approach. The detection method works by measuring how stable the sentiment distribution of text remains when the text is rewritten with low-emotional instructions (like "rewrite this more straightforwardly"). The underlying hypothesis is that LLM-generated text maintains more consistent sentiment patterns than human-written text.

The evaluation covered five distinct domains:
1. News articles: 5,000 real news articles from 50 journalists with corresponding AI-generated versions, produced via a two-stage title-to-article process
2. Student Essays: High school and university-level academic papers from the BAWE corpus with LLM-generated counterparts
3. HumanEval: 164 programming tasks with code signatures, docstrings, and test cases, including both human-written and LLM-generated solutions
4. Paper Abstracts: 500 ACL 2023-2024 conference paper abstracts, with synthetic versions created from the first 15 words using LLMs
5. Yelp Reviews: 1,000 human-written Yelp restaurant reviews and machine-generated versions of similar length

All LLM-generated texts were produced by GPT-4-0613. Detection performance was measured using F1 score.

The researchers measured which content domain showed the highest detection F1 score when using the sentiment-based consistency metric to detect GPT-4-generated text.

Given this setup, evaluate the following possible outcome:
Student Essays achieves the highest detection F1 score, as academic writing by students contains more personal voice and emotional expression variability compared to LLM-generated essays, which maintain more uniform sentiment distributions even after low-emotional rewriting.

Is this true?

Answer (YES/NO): NO